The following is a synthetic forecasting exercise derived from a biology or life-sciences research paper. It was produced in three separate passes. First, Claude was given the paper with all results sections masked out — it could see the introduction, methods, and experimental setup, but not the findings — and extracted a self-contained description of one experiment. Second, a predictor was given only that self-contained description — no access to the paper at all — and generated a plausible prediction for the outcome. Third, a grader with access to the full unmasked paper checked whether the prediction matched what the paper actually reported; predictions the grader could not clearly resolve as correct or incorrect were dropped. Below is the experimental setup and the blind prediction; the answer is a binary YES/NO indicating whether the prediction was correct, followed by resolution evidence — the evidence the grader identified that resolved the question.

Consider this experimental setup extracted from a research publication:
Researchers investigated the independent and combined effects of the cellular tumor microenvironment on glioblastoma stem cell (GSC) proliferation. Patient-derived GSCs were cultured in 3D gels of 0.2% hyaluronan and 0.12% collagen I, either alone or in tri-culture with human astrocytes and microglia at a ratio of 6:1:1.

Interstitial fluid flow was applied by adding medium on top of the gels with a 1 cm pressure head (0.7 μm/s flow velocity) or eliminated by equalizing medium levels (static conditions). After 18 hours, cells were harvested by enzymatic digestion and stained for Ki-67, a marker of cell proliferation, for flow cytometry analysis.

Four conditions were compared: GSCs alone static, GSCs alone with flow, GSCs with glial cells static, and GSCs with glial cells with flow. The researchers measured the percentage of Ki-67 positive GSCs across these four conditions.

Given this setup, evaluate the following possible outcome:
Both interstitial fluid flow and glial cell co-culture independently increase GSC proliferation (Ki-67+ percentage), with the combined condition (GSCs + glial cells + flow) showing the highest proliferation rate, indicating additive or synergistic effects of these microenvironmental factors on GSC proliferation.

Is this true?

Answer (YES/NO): NO